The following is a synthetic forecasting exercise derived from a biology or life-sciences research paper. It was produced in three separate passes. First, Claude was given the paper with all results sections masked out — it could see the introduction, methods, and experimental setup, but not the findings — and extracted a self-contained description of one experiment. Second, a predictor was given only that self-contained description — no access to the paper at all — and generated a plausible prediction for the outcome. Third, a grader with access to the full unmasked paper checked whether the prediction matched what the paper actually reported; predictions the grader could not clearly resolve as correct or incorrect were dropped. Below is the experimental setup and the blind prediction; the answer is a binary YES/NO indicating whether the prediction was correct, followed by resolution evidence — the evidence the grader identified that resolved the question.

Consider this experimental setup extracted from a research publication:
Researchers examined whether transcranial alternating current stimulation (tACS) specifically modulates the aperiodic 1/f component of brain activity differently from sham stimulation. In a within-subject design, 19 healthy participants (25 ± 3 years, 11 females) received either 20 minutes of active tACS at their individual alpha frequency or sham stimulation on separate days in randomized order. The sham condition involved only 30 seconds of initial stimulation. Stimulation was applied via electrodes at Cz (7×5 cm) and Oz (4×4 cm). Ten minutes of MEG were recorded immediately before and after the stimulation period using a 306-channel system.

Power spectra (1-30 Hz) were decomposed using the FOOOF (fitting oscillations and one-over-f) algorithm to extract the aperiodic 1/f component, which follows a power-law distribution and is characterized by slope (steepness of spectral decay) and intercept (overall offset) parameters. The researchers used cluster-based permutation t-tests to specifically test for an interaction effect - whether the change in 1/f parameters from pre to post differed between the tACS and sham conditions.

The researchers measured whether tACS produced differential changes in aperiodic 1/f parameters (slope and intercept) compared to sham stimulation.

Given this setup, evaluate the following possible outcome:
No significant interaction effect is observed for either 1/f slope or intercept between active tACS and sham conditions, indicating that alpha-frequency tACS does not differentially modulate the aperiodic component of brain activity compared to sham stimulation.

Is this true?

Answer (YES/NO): YES